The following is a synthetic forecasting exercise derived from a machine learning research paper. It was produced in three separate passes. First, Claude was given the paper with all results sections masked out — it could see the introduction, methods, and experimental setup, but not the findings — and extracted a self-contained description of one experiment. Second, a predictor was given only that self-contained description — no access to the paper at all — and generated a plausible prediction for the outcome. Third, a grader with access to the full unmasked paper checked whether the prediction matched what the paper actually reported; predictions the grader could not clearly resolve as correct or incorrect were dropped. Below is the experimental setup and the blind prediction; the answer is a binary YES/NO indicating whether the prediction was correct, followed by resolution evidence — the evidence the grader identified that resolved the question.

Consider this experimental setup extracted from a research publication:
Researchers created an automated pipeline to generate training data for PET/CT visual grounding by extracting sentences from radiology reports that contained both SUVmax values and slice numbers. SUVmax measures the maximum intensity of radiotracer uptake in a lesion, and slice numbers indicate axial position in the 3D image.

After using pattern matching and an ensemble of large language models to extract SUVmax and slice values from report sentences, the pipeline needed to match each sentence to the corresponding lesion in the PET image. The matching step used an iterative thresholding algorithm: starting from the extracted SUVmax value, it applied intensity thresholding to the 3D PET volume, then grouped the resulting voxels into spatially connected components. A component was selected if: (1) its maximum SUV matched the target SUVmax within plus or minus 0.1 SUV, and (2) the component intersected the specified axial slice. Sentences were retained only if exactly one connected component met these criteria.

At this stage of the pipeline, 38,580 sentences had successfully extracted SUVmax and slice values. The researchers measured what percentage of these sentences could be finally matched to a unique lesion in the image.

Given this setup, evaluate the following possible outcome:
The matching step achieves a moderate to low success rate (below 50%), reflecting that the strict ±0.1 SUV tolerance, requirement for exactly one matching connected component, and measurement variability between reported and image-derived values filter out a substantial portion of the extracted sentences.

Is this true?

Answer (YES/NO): YES